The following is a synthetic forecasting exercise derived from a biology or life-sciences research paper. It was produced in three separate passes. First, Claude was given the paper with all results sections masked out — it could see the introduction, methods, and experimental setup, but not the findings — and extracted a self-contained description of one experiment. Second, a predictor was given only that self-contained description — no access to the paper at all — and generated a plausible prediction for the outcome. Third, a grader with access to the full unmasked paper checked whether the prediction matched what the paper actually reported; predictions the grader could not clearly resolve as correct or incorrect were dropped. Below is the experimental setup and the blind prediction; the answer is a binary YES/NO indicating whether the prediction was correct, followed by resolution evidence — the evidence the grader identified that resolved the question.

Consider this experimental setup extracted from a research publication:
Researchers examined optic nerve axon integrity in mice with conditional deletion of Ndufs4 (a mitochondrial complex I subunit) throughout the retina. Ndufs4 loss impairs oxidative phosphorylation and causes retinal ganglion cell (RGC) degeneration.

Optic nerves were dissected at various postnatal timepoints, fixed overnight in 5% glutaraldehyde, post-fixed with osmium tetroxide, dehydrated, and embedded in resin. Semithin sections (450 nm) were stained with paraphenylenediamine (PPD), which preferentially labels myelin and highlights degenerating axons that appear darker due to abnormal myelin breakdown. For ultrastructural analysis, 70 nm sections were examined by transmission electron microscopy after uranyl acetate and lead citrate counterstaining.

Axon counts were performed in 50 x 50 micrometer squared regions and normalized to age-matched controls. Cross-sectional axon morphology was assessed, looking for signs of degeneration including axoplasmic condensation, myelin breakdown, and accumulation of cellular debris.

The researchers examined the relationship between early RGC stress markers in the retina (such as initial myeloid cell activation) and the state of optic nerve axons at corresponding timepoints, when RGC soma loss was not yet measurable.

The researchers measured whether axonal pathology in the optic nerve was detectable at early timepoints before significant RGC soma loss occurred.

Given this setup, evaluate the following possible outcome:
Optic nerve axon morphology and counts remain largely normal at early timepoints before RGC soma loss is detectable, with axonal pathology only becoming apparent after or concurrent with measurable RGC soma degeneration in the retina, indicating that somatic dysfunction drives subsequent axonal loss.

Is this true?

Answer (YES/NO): NO